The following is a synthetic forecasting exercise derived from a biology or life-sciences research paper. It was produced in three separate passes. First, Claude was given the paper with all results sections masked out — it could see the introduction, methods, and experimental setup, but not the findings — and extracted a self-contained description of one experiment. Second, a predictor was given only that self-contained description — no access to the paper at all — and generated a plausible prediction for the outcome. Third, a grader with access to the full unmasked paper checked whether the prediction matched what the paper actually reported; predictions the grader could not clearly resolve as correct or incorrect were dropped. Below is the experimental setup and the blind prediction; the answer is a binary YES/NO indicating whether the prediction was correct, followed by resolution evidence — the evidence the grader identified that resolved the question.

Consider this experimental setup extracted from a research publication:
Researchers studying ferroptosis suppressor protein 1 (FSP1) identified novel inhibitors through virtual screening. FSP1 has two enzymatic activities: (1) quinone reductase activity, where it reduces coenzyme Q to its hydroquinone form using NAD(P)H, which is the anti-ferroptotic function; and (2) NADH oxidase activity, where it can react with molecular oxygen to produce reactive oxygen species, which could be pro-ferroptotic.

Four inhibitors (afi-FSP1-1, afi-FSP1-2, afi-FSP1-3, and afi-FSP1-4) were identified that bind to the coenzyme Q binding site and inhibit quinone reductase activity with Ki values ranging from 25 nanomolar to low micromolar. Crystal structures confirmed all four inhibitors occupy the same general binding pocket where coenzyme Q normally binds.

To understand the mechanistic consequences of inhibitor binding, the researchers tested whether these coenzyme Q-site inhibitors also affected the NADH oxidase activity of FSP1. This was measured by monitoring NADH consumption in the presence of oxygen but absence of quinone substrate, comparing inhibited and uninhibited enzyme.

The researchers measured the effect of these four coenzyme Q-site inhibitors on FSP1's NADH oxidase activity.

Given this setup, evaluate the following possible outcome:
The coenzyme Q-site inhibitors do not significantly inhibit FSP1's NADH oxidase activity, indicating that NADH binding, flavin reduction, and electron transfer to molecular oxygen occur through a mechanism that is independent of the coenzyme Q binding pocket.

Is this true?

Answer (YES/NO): YES